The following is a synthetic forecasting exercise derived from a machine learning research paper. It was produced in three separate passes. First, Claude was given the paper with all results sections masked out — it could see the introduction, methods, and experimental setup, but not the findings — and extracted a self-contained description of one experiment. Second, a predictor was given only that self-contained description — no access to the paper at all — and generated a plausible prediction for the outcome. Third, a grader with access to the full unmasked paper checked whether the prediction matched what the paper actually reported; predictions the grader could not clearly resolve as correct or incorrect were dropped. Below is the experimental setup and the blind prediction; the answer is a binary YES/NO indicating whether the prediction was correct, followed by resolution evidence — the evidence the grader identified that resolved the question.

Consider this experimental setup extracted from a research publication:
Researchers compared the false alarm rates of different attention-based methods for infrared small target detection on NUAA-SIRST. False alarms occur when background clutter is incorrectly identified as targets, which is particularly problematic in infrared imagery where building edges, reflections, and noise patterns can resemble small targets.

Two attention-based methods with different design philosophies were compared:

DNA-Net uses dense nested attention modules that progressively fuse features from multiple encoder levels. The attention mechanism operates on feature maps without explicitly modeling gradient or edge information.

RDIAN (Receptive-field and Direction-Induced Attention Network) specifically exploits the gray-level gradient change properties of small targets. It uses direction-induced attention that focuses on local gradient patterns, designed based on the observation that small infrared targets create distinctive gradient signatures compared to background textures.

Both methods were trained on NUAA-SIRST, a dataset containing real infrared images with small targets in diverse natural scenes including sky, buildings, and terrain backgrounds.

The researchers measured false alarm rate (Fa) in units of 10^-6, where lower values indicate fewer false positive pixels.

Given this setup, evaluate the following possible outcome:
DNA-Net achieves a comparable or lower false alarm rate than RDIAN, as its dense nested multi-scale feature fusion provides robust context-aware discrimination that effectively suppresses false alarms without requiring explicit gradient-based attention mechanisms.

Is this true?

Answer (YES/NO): YES